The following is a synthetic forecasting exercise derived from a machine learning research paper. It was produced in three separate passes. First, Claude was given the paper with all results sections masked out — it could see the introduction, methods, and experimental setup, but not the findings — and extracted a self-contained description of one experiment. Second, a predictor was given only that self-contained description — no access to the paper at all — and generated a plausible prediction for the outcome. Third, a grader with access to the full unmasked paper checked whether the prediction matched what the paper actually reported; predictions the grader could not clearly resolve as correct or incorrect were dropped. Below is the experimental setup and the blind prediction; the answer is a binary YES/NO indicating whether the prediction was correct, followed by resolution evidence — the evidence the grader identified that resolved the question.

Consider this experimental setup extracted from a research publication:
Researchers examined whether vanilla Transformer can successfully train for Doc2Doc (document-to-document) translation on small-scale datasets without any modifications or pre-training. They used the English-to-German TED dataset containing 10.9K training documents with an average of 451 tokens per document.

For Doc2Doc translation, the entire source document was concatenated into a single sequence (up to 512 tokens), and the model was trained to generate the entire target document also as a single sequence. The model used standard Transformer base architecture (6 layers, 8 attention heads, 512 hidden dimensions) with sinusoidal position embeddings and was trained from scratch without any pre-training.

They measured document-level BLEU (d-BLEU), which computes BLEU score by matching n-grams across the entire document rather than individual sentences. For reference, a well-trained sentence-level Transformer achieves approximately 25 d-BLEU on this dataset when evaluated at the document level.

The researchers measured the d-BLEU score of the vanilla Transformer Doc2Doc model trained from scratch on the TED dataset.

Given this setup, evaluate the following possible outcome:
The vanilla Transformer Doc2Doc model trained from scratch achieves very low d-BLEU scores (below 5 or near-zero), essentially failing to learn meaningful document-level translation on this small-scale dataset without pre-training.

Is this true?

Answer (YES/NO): YES